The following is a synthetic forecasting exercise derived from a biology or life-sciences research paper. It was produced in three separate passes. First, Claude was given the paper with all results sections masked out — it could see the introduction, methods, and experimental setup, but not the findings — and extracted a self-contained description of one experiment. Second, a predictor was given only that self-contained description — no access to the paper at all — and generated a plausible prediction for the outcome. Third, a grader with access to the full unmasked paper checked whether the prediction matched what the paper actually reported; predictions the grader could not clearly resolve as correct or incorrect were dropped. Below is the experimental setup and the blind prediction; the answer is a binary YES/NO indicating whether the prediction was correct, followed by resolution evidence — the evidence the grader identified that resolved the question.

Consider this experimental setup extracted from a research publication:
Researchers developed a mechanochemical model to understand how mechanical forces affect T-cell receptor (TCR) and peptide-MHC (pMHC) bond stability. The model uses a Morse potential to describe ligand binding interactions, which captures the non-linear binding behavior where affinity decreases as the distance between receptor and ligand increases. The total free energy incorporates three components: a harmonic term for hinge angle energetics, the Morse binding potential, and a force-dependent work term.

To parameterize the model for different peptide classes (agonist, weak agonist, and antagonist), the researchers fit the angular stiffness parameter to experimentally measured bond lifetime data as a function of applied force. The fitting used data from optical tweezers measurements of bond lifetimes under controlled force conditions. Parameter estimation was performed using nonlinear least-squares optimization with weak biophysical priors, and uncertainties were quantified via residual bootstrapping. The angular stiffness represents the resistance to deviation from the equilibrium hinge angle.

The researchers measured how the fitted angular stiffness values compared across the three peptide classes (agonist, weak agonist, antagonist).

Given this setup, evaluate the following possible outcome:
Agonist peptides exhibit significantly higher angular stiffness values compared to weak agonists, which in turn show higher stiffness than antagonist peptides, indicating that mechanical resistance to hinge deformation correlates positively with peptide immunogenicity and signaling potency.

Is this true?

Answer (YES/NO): NO